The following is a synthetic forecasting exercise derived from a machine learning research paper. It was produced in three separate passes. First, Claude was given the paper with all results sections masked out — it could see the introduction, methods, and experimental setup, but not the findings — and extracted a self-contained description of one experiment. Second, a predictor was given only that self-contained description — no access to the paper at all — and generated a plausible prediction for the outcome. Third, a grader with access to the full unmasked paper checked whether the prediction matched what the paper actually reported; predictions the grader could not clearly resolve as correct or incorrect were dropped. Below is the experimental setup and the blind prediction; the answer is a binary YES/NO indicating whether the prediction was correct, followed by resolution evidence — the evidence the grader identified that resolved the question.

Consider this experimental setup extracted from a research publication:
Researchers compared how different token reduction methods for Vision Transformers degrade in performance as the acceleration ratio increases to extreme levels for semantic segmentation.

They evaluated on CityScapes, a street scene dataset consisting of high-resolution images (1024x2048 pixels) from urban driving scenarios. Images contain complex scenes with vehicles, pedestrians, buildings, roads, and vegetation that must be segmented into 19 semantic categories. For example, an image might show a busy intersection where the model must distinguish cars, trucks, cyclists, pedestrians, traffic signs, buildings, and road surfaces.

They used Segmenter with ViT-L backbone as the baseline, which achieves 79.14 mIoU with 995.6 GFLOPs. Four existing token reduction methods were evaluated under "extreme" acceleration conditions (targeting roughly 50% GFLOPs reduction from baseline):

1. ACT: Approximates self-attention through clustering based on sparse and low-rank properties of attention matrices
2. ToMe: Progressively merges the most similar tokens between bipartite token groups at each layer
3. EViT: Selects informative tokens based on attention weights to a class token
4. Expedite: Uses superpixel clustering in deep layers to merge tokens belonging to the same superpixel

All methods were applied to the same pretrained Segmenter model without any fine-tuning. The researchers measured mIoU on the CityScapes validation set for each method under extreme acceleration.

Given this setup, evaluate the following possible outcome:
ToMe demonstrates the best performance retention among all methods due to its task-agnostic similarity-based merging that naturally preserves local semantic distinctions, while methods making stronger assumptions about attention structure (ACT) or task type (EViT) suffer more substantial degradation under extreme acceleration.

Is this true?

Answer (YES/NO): NO